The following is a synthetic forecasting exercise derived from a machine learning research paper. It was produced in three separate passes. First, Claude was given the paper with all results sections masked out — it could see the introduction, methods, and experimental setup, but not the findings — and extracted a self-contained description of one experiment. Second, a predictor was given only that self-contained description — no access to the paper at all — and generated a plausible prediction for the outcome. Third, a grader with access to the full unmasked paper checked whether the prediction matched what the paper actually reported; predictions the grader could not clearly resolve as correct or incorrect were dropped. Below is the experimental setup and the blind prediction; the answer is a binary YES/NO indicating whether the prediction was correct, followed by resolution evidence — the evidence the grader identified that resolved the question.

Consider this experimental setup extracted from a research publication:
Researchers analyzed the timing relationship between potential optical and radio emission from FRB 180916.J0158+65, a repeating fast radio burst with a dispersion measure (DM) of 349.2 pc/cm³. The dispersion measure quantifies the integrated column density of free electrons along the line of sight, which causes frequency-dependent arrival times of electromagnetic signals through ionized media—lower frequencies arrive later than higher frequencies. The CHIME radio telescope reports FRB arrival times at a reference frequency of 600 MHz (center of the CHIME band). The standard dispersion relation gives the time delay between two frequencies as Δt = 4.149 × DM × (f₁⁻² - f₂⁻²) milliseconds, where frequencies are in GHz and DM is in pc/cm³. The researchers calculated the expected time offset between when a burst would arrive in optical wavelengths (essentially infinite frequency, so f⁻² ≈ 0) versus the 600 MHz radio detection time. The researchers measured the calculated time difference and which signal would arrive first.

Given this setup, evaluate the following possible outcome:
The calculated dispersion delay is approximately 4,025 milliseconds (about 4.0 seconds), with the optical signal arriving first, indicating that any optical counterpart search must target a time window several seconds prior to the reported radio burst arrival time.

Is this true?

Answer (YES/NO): YES